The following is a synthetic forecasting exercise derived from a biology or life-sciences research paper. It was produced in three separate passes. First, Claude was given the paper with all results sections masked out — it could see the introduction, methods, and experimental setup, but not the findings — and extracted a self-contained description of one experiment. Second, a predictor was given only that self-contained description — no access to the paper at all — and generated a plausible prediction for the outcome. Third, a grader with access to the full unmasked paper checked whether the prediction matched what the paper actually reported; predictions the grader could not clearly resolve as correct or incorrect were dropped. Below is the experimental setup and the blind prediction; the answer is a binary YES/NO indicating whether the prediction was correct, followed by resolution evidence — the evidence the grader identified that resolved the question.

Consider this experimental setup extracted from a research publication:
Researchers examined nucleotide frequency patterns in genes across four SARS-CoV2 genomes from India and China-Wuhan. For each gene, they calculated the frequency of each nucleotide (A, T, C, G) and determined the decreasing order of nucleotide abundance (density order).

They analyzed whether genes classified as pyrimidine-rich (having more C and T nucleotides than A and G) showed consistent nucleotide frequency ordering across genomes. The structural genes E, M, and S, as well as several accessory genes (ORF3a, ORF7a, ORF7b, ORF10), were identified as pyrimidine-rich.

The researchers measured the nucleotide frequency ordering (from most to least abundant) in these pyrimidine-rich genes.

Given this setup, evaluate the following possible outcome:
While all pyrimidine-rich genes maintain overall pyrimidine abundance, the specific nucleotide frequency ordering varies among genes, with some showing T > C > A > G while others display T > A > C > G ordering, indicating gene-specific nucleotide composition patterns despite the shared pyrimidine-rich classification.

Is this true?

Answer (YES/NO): NO